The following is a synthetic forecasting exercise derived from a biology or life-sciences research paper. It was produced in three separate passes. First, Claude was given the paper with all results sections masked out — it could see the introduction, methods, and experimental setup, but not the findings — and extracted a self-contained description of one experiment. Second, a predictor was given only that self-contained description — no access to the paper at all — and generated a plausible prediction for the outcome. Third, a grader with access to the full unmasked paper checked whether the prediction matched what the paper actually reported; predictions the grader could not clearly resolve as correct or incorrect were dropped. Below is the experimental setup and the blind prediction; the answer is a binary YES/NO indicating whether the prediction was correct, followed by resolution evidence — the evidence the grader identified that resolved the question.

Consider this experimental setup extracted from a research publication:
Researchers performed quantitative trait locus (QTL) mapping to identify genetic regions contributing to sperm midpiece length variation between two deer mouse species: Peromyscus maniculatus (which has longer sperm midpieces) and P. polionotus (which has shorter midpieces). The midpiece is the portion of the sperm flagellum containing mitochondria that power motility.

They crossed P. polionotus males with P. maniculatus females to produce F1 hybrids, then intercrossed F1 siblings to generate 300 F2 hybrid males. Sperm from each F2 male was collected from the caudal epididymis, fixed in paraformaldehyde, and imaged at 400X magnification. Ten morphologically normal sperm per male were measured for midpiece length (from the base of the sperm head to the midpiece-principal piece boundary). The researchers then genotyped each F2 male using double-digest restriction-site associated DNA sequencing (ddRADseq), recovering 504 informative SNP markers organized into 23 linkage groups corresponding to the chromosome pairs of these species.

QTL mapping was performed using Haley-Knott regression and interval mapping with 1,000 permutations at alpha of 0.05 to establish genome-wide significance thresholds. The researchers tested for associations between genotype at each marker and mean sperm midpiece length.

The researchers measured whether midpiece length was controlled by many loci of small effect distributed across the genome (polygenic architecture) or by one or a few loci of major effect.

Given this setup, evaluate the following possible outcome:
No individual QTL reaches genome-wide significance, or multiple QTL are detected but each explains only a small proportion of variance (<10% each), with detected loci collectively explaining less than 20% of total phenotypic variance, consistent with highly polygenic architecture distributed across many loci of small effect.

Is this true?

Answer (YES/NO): NO